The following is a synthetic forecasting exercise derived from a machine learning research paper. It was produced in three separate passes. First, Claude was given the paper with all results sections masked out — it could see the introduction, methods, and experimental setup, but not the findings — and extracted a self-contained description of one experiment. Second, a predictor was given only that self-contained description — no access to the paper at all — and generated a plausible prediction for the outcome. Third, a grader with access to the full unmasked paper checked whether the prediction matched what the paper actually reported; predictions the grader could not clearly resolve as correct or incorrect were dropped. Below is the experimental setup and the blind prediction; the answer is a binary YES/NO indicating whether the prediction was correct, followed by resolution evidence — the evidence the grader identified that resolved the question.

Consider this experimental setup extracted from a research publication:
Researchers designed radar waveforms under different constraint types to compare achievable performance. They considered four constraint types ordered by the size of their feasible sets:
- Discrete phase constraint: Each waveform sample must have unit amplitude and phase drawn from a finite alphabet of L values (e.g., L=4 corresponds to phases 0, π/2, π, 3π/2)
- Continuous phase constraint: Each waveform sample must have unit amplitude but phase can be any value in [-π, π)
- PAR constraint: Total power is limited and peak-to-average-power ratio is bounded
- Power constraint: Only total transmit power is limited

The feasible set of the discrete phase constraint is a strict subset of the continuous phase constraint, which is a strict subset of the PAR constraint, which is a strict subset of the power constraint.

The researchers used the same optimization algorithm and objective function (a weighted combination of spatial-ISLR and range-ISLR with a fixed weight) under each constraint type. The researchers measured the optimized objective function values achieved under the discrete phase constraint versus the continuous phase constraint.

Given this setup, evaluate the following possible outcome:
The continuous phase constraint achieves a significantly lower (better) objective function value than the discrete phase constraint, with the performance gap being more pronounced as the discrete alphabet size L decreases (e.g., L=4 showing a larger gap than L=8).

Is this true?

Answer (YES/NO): NO